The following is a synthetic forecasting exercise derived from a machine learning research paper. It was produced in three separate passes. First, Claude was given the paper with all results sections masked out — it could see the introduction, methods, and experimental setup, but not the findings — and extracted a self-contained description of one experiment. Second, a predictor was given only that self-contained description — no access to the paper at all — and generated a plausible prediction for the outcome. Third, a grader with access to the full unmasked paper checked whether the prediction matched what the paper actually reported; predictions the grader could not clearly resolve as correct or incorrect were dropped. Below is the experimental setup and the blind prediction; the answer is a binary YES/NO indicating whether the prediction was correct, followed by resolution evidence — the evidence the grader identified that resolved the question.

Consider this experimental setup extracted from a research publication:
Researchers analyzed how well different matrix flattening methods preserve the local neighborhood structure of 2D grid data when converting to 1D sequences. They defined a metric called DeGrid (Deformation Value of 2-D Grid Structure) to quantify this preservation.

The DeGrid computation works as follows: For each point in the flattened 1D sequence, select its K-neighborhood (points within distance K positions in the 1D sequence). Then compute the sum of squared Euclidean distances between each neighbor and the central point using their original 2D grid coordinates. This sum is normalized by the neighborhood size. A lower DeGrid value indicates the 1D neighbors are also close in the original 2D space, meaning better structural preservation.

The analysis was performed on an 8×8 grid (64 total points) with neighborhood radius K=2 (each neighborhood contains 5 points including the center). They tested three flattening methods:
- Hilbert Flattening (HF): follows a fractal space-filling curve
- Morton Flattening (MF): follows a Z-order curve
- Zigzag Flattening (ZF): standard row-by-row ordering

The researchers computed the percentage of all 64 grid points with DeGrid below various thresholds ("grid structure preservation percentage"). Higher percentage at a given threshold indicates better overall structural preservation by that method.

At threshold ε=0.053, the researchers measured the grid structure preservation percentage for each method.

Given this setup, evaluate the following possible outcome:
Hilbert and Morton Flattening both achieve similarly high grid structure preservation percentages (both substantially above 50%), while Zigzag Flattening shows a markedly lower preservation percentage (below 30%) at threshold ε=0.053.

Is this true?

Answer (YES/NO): NO